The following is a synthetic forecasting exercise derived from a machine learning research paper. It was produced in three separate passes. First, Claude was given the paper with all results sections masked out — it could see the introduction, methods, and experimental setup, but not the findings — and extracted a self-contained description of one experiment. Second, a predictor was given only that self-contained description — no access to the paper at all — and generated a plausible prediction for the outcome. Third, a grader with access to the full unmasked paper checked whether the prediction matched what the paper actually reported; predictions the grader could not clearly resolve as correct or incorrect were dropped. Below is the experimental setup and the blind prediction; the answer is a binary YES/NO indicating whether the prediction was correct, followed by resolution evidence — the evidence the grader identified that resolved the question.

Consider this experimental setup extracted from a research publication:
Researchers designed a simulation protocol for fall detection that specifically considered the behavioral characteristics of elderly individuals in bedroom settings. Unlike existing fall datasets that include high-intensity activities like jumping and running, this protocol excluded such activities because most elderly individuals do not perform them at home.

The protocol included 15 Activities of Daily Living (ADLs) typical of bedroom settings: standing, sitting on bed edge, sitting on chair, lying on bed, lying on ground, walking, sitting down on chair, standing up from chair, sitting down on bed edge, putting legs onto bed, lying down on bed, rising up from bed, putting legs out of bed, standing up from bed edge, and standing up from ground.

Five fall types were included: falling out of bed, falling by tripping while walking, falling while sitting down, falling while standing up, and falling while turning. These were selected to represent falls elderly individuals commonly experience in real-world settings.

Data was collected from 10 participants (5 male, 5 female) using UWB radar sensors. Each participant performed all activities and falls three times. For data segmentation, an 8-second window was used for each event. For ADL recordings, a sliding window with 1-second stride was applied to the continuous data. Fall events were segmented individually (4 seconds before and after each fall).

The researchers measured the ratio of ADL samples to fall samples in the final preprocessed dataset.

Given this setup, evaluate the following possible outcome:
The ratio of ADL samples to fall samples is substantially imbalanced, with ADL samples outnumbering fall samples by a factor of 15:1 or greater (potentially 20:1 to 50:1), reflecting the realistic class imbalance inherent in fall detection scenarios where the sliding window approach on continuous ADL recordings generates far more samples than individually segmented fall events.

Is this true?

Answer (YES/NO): YES